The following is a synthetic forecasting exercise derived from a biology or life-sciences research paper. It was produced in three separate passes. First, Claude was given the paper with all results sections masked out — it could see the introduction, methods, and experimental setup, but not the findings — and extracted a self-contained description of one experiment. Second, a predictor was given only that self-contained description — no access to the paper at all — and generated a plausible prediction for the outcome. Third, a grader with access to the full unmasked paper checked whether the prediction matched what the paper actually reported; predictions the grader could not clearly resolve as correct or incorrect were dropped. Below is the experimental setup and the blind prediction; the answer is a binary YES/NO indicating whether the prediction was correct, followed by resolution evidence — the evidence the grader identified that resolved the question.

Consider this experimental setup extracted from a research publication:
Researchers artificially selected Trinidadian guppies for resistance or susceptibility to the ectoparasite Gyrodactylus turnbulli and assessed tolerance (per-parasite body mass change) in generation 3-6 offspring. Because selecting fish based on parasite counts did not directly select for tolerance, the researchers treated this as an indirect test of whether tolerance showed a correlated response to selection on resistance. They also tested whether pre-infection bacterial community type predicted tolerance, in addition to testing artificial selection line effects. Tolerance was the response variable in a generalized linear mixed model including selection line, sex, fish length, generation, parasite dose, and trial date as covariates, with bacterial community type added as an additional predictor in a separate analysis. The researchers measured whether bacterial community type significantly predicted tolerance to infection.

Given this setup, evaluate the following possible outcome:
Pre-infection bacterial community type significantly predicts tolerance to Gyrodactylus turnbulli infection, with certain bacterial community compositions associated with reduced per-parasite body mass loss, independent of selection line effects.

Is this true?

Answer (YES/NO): NO